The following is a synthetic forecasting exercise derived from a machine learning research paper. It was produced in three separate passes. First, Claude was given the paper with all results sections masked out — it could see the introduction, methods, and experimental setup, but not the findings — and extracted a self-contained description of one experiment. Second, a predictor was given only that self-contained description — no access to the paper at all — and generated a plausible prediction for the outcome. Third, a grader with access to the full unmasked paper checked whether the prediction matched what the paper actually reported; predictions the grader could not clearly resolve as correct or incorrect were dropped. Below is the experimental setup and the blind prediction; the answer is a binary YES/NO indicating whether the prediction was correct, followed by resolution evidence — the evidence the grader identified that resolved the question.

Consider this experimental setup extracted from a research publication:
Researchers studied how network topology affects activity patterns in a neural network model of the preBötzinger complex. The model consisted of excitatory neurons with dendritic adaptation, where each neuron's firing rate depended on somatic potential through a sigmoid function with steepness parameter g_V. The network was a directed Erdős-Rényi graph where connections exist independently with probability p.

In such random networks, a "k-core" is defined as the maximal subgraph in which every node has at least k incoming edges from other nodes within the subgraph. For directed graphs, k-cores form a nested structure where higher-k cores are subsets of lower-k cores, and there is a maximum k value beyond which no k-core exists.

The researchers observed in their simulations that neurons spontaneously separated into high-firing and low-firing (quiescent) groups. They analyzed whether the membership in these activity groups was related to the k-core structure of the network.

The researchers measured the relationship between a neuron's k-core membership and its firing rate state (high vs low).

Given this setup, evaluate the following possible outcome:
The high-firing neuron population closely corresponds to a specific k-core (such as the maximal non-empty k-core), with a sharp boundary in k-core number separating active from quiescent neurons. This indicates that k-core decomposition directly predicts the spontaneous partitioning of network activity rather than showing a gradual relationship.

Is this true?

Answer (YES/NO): YES